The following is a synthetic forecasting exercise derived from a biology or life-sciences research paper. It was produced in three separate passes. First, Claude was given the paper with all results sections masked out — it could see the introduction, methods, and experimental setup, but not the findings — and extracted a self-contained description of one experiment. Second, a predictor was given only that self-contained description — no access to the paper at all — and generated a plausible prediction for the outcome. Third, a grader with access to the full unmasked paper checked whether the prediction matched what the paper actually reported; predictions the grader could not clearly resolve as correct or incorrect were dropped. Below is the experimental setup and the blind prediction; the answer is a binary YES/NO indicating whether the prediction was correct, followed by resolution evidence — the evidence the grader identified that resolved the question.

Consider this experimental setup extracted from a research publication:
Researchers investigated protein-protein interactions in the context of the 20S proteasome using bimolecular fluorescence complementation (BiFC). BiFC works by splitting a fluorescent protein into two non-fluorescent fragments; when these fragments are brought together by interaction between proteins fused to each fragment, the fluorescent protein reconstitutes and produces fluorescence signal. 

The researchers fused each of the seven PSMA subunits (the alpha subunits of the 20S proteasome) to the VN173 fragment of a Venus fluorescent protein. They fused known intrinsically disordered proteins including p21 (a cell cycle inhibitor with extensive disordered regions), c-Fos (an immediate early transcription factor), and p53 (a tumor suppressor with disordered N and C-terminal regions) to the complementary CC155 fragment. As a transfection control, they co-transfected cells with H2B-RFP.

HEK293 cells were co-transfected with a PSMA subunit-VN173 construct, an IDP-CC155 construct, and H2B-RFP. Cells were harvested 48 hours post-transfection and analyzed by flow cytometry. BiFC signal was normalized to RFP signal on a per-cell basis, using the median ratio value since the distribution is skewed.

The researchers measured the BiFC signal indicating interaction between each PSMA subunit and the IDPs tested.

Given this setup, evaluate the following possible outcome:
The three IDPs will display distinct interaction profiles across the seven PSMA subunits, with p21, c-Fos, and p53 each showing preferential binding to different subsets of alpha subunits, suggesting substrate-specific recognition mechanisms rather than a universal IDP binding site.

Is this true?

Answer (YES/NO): NO